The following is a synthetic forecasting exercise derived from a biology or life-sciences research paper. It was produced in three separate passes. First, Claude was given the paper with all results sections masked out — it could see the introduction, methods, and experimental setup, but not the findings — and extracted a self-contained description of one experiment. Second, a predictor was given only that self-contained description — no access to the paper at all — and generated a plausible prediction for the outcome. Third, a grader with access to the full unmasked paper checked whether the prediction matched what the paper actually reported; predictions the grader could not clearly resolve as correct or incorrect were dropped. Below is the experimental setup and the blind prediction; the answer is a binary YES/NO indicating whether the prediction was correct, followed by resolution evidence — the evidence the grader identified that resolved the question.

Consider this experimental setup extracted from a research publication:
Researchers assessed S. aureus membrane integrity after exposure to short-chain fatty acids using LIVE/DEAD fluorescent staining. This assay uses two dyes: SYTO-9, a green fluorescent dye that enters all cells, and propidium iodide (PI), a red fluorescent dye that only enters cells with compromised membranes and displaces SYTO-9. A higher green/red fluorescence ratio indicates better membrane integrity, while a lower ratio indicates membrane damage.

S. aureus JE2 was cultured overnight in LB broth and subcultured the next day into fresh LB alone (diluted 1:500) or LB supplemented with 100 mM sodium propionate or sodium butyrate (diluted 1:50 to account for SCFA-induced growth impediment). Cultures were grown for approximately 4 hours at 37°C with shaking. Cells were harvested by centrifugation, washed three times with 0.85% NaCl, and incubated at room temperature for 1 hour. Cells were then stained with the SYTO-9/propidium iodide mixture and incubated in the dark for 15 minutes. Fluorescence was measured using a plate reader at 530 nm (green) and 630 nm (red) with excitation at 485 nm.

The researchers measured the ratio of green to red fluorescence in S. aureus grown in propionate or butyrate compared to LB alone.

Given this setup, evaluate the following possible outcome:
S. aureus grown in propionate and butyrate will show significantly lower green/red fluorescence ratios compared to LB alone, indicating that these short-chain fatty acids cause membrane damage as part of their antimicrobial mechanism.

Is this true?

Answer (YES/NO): YES